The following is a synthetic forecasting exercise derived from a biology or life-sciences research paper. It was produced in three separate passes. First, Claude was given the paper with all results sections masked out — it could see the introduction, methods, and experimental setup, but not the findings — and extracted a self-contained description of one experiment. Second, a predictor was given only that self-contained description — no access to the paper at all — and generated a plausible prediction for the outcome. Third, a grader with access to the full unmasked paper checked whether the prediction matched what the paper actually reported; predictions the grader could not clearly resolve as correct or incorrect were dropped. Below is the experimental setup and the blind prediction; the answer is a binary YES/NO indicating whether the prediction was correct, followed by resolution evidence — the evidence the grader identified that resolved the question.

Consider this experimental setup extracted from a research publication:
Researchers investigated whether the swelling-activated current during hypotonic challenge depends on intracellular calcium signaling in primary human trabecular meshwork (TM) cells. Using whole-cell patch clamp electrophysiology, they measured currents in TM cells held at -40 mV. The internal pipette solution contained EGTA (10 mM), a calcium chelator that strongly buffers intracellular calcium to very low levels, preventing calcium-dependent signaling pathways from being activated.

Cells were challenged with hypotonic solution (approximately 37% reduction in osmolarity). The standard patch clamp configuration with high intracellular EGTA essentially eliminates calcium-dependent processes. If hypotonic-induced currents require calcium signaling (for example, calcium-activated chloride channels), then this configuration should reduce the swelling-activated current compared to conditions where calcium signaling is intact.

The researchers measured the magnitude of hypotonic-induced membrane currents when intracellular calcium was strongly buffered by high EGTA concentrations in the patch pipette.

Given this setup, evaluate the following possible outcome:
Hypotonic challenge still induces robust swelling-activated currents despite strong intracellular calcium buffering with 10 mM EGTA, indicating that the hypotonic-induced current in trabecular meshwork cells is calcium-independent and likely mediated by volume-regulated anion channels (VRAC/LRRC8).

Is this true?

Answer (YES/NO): NO